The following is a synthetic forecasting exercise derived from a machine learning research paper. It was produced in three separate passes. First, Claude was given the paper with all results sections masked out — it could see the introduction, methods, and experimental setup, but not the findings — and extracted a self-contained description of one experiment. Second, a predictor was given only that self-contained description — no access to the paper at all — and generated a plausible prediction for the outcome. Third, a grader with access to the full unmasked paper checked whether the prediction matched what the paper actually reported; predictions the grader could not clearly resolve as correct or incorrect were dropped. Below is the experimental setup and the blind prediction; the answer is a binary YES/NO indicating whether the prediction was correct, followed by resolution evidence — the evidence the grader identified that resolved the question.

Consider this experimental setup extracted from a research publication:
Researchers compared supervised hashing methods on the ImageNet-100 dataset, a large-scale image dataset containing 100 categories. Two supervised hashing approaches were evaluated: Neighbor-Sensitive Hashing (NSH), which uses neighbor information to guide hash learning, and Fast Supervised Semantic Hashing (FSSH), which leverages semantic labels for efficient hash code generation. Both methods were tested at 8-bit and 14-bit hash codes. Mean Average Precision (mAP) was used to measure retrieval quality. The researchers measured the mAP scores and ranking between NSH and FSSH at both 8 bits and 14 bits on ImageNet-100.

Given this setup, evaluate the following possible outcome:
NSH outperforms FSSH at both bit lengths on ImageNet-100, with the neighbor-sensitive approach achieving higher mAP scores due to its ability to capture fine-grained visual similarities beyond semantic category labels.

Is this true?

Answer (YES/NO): NO